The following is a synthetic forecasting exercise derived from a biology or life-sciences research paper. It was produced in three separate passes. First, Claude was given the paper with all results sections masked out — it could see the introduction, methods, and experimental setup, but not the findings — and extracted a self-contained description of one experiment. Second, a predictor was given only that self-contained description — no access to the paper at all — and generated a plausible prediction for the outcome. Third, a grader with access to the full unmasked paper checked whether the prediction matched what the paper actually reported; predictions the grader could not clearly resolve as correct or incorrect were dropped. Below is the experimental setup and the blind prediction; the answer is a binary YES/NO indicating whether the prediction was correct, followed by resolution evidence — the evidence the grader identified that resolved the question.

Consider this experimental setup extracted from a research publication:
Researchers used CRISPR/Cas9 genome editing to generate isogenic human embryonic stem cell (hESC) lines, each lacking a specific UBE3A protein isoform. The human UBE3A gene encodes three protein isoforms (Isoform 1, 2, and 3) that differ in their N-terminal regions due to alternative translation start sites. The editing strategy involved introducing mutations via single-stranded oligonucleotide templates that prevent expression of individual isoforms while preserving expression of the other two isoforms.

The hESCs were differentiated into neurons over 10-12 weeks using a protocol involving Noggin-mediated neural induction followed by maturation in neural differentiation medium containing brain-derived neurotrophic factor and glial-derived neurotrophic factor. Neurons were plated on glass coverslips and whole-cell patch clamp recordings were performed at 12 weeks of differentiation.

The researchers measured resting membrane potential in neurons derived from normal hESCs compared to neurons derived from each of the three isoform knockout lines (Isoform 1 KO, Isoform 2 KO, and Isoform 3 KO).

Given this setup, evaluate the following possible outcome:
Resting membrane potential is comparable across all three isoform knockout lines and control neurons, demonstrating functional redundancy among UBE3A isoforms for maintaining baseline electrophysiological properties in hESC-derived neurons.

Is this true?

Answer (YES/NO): NO